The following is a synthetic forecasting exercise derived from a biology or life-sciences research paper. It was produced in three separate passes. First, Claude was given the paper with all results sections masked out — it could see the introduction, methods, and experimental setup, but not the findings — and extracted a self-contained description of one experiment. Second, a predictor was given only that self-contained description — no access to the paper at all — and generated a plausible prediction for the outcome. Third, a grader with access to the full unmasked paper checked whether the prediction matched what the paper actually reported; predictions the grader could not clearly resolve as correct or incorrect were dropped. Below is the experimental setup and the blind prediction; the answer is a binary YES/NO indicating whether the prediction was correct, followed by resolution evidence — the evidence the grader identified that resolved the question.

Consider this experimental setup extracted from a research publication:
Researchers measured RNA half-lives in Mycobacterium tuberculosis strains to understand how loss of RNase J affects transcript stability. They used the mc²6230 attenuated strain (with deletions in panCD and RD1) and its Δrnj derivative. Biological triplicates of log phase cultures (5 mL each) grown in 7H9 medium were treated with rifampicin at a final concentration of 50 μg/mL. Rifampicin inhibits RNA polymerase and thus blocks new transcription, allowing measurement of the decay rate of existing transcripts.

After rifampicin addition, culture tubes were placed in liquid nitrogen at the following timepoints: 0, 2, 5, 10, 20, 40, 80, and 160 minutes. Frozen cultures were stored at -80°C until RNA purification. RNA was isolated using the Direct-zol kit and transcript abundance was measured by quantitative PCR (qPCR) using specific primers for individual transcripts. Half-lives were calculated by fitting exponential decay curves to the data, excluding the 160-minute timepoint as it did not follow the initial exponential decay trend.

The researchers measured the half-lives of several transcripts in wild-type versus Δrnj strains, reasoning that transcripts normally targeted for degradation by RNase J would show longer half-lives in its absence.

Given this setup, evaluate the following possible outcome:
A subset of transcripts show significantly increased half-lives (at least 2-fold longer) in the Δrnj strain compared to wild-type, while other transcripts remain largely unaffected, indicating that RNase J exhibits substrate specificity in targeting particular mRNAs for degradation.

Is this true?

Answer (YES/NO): YES